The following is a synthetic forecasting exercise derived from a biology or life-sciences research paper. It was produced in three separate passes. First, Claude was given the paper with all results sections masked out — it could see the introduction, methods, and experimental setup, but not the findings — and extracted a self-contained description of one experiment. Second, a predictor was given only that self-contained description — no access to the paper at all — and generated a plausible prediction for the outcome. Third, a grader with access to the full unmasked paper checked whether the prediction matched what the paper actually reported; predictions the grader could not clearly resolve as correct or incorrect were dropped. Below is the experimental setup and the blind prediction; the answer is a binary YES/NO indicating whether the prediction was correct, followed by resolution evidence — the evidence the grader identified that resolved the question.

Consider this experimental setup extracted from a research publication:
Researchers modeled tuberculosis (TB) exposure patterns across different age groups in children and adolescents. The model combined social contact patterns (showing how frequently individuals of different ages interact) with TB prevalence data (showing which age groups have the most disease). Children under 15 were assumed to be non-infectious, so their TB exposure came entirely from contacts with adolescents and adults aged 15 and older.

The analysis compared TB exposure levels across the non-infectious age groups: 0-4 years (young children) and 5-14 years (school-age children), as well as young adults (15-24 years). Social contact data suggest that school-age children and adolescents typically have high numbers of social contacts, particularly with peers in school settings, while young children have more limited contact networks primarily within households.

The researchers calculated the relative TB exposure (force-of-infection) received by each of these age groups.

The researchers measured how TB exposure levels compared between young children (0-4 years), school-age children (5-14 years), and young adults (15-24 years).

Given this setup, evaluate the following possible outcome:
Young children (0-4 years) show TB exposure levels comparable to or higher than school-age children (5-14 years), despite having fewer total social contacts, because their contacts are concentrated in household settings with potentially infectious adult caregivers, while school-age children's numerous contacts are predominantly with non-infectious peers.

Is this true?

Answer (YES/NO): NO